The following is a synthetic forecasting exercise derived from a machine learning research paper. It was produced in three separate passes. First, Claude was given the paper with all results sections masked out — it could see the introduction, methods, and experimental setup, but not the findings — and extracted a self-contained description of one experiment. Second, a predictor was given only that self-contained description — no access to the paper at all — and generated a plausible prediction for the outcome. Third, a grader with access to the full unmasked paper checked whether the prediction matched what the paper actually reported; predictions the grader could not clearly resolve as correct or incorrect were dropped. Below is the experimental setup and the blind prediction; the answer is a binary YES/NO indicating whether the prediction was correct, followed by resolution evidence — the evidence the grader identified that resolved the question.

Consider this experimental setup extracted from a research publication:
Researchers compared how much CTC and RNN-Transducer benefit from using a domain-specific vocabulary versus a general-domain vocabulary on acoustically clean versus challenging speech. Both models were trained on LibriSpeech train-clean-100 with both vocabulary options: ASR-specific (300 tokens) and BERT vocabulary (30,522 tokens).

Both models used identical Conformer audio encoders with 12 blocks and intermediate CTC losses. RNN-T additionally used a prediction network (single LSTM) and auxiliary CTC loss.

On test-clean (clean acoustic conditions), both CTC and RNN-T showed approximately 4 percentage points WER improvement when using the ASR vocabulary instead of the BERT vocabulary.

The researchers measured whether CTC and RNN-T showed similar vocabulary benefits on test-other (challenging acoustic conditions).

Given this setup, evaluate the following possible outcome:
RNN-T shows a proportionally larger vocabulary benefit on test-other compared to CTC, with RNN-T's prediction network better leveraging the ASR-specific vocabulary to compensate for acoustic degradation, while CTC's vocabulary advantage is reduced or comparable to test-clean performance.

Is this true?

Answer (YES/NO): YES